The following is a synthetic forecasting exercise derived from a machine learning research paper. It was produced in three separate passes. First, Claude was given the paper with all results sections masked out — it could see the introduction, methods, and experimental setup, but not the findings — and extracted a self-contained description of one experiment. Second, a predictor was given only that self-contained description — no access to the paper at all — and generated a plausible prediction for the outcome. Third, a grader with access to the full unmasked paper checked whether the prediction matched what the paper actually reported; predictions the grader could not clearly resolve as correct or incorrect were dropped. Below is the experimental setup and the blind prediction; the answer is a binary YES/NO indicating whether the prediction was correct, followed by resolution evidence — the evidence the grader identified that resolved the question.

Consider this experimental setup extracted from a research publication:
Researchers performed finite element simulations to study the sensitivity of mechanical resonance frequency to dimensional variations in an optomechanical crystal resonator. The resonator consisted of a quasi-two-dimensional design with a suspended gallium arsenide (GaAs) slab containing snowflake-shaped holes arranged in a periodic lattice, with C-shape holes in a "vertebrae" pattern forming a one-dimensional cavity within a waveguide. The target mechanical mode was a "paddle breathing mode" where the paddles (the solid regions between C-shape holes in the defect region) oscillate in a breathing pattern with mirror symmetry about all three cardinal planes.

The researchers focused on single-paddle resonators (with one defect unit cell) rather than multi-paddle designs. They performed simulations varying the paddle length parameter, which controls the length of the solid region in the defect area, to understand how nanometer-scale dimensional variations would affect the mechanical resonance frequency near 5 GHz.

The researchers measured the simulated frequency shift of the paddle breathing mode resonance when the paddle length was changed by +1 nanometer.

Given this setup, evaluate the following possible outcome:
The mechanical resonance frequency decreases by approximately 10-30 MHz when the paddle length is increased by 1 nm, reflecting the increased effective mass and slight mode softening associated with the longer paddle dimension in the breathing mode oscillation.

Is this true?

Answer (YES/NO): YES